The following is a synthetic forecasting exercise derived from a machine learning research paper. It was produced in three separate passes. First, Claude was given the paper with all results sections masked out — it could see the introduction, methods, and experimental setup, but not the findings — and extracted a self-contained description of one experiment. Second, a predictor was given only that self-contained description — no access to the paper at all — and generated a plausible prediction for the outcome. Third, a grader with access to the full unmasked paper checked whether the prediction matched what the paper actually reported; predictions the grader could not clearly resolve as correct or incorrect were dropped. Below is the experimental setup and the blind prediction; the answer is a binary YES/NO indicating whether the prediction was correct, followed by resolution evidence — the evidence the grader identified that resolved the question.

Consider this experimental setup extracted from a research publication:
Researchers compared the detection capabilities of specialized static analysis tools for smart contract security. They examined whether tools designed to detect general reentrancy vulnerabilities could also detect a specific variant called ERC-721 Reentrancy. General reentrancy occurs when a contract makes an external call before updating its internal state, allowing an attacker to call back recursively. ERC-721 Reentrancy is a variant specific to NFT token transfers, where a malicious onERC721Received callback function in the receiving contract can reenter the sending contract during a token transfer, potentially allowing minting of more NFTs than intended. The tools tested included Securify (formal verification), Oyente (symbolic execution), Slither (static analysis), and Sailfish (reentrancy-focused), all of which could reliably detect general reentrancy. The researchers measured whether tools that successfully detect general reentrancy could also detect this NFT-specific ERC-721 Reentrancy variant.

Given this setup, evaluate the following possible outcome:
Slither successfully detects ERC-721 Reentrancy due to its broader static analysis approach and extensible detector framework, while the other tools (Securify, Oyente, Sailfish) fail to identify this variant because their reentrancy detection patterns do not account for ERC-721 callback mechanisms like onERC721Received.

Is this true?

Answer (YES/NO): NO